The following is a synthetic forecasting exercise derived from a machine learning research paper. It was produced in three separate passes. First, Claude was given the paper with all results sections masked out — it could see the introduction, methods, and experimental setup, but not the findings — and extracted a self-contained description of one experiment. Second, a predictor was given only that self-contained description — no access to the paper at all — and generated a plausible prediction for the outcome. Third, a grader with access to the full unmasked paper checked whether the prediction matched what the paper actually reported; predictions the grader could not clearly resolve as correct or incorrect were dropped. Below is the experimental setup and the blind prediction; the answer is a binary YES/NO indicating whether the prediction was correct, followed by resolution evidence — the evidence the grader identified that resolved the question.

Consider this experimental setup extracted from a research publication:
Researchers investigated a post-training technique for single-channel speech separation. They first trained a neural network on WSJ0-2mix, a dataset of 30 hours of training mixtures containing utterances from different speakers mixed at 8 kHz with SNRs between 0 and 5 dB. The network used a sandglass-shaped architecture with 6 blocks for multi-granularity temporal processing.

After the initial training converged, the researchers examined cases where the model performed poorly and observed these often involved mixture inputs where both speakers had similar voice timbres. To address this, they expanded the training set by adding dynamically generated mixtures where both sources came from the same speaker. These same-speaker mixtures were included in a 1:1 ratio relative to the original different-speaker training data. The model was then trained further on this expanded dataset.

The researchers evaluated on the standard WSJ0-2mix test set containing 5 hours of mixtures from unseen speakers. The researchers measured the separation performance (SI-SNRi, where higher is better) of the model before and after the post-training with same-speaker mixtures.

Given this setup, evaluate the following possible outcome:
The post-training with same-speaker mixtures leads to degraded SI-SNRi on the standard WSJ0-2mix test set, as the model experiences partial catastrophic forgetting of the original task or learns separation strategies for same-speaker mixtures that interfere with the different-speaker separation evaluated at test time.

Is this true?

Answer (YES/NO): NO